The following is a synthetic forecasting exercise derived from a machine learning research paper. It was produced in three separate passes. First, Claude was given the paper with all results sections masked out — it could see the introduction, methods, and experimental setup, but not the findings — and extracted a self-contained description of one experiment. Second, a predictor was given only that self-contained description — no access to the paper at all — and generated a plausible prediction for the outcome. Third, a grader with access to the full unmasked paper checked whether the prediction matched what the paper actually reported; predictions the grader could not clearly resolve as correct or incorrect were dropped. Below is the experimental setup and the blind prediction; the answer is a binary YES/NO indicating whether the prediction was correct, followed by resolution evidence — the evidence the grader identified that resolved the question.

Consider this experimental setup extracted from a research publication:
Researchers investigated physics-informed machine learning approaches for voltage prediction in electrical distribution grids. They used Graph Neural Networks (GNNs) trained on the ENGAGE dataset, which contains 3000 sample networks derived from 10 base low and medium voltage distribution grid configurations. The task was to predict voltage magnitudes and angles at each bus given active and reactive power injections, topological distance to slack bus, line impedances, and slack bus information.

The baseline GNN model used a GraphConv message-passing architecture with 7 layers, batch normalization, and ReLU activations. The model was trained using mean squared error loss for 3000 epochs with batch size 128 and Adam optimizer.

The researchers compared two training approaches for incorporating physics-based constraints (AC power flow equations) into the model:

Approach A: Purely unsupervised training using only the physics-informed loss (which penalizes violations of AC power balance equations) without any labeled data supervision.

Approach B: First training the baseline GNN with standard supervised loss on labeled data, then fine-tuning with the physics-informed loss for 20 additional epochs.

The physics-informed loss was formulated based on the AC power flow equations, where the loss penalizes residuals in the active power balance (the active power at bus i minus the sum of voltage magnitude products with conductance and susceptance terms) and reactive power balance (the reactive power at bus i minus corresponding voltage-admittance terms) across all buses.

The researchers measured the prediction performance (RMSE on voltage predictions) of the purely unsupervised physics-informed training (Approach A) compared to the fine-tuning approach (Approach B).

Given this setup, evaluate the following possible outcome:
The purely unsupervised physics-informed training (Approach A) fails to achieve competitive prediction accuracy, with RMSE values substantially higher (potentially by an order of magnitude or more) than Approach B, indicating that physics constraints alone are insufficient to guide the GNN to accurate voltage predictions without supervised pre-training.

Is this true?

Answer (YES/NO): YES